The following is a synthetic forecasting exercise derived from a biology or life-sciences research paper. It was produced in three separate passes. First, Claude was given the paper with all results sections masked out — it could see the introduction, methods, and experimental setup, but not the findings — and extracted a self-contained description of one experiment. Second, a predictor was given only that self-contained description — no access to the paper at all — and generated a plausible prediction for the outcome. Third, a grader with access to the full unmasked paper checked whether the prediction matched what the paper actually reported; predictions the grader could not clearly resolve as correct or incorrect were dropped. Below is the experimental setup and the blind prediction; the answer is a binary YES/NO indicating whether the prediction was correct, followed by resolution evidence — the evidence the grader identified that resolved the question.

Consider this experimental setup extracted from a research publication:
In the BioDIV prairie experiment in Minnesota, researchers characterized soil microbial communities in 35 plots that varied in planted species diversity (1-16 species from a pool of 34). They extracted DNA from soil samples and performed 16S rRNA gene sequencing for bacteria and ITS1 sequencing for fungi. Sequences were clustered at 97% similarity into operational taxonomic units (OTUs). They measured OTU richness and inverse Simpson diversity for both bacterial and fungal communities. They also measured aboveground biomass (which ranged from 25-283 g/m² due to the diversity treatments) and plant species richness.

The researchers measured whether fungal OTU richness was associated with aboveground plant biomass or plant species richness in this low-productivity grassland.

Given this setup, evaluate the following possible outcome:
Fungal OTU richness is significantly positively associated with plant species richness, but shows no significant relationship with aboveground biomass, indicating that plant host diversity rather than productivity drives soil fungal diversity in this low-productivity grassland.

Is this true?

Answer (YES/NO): NO